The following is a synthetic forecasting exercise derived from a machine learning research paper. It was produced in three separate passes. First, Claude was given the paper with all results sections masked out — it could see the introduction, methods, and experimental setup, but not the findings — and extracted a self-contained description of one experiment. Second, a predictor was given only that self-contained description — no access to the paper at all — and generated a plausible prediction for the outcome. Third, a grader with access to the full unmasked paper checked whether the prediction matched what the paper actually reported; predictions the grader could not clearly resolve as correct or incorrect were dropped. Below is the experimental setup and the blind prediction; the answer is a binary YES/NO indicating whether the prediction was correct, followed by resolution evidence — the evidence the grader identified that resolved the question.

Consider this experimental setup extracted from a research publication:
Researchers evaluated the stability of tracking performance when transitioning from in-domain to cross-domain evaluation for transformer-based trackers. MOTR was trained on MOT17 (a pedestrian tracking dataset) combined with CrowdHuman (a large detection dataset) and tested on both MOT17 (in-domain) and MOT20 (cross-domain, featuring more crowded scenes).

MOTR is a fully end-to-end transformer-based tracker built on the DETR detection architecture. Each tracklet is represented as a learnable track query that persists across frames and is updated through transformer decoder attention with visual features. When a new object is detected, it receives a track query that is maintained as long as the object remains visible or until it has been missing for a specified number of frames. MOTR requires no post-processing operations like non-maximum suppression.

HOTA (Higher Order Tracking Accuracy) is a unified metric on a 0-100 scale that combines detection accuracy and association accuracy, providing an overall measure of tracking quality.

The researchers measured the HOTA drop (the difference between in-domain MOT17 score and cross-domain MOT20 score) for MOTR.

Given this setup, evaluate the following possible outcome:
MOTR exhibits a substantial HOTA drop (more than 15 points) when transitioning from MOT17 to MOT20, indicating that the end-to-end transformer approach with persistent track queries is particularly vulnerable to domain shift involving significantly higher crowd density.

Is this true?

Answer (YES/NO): NO